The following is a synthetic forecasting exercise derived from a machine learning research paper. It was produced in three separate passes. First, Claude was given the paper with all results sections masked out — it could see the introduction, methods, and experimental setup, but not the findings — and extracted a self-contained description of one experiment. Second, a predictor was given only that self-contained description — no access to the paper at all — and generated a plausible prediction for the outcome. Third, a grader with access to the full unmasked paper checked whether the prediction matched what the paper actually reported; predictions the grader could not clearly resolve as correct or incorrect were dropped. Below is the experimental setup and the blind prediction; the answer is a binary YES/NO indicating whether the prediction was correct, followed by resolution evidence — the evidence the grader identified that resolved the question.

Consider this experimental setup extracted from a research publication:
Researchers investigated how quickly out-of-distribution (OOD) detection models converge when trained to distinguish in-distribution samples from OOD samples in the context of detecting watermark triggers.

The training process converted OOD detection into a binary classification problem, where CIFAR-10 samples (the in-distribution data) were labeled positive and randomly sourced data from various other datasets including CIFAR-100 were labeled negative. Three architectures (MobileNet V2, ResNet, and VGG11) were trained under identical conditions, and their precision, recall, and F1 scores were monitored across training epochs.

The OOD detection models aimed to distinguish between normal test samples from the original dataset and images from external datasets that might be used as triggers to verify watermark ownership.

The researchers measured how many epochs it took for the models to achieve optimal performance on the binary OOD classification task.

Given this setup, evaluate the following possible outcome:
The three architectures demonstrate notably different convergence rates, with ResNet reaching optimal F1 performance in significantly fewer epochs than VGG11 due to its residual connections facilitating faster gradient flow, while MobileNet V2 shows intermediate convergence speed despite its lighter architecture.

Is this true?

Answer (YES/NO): NO